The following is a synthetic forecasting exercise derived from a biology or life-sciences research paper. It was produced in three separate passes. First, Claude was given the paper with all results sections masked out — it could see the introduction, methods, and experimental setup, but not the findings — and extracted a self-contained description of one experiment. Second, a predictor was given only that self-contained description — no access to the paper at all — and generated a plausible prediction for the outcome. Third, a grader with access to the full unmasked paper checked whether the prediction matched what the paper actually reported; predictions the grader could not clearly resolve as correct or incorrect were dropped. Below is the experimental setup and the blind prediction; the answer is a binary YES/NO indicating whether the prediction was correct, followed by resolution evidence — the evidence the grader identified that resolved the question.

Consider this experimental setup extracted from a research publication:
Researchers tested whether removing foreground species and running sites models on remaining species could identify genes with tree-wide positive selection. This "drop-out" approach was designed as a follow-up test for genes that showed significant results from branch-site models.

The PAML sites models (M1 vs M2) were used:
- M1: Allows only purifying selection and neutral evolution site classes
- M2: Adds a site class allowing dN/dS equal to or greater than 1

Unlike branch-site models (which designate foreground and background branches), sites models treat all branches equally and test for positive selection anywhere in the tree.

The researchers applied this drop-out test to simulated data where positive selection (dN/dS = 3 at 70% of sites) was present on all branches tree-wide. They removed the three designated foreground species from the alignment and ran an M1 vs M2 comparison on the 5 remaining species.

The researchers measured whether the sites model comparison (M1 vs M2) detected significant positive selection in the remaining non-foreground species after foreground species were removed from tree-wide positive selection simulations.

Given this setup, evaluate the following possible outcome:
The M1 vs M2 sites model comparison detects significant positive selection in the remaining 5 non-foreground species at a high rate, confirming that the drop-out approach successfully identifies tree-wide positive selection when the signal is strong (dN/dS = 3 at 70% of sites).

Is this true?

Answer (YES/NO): YES